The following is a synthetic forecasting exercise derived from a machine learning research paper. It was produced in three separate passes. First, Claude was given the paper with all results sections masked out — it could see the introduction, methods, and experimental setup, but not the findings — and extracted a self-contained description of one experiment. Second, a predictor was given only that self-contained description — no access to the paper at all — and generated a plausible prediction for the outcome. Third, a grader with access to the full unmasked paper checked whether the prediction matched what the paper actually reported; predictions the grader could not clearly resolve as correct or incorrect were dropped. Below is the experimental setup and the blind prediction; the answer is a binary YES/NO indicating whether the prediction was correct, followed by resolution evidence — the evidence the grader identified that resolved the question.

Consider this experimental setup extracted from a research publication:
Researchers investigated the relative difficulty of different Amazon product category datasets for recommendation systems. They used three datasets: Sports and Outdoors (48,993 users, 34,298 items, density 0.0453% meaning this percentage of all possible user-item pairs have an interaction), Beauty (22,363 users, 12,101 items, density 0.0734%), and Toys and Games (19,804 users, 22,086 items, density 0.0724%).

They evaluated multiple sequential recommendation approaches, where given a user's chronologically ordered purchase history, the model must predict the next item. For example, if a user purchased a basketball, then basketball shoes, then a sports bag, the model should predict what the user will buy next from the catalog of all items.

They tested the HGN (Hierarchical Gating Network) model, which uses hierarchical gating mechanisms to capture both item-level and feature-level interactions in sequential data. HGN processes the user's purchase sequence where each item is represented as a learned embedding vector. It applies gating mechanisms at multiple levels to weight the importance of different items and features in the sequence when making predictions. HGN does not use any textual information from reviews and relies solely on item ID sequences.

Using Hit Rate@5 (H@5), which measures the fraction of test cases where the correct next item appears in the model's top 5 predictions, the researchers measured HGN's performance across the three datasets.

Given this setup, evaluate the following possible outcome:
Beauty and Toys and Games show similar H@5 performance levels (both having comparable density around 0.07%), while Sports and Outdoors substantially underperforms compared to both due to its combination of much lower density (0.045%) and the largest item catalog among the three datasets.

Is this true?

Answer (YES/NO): YES